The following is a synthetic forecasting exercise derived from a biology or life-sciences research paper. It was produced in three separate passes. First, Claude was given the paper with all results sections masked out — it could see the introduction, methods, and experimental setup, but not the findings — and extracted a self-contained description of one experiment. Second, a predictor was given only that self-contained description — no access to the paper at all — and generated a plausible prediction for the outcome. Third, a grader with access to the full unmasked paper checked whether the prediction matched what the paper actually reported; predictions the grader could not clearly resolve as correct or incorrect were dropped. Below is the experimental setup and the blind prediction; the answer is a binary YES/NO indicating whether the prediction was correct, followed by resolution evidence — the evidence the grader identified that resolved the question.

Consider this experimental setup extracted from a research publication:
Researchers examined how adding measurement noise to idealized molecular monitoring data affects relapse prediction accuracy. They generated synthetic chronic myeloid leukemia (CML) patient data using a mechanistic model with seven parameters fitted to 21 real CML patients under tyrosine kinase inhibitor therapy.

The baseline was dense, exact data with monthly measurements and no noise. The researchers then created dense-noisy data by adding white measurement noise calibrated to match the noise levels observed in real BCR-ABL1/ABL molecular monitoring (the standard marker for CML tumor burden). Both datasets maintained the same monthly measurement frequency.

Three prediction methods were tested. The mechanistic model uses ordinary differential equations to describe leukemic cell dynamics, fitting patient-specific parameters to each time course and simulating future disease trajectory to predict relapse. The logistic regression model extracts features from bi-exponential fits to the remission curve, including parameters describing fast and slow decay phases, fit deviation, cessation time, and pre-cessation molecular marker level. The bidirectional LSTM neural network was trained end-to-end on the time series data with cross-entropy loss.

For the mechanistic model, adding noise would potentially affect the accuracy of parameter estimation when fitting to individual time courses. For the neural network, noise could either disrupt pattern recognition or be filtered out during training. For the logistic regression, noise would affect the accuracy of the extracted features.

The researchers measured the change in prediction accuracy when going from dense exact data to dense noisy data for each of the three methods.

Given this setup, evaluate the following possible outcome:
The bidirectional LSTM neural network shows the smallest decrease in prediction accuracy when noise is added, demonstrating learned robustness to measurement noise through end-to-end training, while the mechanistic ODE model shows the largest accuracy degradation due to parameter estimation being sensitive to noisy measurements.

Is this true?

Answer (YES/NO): NO